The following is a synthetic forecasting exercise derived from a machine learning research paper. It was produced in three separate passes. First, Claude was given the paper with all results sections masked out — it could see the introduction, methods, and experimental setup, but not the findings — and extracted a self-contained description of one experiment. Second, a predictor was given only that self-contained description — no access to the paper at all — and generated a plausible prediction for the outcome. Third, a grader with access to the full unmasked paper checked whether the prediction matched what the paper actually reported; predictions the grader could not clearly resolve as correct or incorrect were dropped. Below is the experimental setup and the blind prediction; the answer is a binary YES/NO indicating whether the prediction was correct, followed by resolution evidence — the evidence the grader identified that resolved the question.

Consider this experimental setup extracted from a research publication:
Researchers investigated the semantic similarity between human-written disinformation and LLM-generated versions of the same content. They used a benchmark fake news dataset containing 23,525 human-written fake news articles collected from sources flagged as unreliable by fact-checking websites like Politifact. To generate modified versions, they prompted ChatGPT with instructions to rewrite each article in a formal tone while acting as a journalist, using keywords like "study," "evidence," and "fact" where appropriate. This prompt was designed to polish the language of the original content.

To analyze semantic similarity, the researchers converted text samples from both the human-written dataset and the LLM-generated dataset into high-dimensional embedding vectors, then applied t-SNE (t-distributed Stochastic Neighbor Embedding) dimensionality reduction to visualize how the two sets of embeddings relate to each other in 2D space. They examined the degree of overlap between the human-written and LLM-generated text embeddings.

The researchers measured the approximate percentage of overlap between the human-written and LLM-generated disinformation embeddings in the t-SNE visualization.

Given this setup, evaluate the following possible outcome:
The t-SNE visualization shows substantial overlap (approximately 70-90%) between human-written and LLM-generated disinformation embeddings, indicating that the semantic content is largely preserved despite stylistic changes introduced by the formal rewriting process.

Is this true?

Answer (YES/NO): YES